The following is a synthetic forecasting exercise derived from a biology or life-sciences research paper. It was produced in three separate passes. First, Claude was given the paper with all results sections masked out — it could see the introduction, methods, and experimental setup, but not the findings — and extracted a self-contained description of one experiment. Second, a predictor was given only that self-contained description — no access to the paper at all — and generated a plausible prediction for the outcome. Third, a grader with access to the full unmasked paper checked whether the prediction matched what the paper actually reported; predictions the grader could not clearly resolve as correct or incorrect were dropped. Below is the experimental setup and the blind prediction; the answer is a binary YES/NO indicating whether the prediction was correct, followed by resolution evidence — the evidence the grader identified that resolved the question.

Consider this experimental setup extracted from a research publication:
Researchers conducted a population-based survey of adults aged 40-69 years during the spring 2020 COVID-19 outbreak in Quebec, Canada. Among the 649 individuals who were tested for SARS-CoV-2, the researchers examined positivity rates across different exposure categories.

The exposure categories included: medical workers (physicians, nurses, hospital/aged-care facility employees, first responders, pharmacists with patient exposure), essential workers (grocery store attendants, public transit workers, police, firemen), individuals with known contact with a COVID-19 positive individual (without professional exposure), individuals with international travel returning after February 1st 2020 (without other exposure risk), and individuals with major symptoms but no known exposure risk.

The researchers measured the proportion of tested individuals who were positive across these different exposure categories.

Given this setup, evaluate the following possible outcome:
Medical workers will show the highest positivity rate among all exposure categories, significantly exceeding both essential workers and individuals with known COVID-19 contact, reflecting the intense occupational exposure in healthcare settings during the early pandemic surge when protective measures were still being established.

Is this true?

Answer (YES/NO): NO